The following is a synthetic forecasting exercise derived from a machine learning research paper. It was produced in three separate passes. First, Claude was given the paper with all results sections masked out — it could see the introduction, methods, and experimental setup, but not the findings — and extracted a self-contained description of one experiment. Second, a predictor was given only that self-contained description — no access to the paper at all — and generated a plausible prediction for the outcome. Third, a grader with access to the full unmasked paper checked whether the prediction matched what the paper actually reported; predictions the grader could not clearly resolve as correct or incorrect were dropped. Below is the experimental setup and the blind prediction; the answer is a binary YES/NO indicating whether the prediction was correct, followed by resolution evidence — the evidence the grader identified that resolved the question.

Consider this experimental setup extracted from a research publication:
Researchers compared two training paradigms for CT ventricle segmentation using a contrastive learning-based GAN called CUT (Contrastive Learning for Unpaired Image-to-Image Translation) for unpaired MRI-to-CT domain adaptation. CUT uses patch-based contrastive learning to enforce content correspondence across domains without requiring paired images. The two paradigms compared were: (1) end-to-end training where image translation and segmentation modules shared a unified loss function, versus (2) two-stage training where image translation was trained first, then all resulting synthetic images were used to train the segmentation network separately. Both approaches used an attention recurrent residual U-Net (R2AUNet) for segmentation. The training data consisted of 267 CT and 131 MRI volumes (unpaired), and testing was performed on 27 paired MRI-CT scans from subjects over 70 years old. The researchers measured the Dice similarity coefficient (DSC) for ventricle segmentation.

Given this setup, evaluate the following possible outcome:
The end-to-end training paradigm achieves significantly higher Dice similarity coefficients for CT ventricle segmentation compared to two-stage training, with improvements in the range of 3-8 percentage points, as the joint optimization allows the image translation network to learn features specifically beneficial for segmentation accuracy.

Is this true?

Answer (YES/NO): YES